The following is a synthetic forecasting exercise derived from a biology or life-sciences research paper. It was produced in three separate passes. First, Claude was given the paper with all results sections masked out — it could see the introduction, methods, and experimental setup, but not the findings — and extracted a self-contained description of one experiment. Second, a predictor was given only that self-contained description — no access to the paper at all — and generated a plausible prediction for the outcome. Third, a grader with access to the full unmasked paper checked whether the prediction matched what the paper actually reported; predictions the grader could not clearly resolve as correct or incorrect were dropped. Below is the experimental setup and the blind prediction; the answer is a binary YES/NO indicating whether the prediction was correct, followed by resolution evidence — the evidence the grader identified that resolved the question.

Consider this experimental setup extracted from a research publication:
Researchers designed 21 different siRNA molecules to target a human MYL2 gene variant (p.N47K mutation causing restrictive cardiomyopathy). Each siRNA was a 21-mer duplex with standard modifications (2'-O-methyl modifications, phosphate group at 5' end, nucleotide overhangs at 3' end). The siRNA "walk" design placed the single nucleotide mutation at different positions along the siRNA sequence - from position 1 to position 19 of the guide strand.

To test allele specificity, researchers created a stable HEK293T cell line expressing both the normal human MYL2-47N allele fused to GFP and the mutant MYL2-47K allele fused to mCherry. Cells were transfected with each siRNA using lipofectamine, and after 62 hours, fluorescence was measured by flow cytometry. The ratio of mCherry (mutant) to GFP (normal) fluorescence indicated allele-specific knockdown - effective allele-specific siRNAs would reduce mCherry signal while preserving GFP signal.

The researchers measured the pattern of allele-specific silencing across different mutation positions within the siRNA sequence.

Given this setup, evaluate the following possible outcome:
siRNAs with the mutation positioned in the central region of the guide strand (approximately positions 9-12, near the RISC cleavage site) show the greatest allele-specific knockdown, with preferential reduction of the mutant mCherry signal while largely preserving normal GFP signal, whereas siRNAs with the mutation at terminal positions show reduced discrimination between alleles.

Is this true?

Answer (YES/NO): NO